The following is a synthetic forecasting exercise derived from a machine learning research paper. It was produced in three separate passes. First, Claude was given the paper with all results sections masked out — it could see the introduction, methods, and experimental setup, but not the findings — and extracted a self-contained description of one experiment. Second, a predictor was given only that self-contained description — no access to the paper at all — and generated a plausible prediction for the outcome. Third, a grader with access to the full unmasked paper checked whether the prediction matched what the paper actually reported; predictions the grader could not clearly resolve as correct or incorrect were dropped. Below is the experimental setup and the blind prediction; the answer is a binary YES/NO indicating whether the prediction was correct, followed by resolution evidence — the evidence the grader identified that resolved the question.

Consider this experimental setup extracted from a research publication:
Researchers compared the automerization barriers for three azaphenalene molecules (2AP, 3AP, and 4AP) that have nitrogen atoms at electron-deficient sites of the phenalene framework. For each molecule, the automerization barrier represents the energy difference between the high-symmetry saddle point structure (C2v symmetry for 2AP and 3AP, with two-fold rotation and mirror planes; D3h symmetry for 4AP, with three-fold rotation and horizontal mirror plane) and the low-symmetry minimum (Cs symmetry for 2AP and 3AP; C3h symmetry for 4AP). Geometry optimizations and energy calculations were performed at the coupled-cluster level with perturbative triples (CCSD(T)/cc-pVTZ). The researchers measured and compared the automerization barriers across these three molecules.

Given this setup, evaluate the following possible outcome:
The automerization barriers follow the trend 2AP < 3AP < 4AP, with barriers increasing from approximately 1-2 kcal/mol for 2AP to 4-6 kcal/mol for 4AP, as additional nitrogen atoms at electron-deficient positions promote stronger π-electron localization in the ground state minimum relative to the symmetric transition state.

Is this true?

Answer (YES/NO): NO